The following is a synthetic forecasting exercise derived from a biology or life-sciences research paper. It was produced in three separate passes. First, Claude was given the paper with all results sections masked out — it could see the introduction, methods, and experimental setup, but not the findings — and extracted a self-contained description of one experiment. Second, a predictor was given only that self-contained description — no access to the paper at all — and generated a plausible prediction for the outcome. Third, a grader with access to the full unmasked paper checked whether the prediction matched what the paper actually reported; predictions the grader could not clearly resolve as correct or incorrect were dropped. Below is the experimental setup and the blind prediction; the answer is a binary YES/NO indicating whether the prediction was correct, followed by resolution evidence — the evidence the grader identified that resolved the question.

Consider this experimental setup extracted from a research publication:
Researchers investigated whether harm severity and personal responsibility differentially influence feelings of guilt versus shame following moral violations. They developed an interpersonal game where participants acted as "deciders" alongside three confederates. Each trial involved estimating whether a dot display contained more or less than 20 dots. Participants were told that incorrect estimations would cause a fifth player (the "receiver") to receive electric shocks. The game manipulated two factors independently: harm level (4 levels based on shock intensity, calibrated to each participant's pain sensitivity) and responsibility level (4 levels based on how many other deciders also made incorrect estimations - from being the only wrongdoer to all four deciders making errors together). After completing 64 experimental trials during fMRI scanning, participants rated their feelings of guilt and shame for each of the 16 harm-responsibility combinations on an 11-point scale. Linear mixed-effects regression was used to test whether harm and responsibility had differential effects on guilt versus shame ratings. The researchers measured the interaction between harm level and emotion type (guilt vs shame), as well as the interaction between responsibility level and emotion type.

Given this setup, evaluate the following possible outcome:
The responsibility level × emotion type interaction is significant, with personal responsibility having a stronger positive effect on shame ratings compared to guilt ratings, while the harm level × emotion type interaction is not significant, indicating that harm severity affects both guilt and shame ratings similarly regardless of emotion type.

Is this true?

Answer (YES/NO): NO